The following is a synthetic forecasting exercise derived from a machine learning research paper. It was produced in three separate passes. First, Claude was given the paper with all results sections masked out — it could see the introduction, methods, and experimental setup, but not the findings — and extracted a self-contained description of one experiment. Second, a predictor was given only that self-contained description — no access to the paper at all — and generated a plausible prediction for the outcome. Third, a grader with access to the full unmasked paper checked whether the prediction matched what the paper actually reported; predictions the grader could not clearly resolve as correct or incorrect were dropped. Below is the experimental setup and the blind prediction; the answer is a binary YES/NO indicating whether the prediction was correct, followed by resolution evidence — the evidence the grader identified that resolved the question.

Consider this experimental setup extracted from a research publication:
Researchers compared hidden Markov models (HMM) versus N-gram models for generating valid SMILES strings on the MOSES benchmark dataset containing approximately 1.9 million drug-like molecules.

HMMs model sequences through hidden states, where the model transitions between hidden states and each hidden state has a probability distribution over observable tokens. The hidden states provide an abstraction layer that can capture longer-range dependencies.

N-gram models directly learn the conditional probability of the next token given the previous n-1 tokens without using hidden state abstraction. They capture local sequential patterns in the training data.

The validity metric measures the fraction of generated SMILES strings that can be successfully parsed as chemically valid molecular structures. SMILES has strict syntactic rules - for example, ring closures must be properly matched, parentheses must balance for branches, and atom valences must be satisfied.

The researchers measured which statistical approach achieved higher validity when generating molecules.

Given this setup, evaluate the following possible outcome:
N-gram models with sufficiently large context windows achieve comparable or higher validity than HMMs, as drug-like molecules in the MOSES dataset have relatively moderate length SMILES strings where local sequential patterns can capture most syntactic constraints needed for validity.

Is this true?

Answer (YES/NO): YES